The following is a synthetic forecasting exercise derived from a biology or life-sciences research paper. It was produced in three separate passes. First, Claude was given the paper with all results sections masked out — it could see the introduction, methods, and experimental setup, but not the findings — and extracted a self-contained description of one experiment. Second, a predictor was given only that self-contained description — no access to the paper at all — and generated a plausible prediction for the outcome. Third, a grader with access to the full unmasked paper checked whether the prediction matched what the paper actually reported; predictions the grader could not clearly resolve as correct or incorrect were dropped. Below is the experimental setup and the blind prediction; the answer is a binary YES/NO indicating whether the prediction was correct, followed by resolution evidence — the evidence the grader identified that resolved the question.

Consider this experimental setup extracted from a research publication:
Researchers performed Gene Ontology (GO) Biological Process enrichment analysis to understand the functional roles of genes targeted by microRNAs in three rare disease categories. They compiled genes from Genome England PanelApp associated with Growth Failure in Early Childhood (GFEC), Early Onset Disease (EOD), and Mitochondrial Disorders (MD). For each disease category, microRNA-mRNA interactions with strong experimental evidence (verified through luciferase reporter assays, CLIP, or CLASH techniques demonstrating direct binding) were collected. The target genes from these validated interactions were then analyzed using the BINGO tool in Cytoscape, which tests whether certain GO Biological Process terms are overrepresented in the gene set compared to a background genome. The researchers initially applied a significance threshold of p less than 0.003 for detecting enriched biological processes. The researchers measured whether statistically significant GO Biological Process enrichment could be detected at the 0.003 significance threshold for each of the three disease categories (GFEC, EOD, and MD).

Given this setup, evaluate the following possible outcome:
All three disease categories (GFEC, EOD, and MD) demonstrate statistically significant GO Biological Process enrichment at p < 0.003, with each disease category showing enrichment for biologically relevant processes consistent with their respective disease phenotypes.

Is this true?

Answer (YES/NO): NO